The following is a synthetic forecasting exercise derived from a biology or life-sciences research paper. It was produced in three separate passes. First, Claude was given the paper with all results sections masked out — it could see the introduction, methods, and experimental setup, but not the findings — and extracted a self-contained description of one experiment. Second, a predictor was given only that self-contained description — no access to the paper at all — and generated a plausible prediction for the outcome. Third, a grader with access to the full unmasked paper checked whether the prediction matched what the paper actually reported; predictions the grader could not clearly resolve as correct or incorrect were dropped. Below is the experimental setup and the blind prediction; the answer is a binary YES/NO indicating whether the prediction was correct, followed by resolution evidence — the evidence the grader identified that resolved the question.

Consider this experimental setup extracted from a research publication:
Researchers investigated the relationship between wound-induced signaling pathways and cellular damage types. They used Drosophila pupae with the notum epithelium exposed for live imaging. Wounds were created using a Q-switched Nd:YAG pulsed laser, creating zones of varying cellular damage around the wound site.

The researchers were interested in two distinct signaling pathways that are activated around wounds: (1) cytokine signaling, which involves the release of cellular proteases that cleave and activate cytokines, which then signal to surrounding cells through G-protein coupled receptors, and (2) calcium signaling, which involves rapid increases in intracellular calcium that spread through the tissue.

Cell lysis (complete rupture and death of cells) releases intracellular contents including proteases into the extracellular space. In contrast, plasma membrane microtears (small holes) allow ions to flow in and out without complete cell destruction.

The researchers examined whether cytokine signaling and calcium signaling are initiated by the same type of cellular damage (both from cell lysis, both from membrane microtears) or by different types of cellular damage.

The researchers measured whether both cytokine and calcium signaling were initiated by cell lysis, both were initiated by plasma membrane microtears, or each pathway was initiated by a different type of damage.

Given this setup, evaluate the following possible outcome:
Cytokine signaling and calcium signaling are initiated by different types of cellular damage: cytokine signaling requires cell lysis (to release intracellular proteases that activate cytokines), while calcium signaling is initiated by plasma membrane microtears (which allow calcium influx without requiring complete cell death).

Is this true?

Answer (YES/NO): YES